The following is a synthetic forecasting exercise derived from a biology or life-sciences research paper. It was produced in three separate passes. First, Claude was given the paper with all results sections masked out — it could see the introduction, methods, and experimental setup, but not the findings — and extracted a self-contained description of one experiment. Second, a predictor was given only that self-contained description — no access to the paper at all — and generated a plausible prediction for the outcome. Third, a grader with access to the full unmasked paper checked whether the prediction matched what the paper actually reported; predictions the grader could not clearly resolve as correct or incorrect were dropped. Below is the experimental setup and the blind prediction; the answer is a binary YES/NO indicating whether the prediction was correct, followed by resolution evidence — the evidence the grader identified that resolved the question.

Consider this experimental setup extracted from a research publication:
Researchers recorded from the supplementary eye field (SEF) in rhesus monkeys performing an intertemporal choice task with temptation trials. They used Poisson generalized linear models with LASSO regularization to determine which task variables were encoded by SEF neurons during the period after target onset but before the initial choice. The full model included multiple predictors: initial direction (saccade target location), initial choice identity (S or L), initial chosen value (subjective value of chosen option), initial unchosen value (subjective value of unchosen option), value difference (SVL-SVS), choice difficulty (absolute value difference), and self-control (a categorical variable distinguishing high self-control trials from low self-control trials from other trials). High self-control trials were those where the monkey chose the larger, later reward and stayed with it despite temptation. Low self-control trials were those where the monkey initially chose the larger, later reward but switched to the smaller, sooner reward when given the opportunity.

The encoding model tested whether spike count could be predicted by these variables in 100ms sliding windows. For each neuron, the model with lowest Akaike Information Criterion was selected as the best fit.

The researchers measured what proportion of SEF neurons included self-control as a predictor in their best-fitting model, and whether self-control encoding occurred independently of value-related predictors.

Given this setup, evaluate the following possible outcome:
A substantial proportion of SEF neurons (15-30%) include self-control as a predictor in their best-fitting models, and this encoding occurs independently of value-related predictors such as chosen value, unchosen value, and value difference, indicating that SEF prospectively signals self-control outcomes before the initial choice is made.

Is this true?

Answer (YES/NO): NO